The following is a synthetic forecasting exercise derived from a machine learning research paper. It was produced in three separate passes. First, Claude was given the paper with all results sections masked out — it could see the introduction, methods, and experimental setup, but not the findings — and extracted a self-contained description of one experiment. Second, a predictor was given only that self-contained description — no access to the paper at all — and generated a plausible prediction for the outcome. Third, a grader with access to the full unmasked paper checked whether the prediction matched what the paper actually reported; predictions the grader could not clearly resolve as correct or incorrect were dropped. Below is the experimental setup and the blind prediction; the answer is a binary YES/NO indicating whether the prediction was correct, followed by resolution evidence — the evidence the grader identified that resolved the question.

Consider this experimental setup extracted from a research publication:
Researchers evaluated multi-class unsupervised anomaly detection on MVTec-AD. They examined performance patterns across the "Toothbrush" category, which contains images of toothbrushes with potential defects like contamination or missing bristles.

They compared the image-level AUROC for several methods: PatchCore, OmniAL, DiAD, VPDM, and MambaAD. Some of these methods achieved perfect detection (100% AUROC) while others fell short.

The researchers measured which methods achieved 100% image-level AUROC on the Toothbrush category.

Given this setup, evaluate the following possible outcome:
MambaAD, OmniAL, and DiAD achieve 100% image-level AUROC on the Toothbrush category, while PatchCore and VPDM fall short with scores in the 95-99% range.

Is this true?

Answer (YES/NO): NO